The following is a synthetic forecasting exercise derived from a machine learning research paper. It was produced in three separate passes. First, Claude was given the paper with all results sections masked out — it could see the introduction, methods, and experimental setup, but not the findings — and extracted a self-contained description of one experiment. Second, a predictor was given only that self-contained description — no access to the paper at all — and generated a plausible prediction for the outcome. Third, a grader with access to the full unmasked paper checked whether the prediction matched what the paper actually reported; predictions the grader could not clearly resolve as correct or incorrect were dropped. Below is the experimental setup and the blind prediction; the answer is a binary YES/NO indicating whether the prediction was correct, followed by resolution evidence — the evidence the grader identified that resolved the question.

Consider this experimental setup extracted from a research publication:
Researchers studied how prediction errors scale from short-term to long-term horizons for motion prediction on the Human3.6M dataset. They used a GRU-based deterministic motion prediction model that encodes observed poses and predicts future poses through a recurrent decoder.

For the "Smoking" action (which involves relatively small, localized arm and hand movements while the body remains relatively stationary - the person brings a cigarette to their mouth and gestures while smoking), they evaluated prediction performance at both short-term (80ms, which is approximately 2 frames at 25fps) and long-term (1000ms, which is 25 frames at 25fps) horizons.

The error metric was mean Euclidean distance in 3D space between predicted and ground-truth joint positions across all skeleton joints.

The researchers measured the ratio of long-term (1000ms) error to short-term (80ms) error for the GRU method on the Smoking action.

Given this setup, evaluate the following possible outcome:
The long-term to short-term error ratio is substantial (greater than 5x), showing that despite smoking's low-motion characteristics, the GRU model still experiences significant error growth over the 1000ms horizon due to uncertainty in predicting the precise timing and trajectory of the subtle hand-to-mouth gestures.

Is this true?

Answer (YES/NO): NO